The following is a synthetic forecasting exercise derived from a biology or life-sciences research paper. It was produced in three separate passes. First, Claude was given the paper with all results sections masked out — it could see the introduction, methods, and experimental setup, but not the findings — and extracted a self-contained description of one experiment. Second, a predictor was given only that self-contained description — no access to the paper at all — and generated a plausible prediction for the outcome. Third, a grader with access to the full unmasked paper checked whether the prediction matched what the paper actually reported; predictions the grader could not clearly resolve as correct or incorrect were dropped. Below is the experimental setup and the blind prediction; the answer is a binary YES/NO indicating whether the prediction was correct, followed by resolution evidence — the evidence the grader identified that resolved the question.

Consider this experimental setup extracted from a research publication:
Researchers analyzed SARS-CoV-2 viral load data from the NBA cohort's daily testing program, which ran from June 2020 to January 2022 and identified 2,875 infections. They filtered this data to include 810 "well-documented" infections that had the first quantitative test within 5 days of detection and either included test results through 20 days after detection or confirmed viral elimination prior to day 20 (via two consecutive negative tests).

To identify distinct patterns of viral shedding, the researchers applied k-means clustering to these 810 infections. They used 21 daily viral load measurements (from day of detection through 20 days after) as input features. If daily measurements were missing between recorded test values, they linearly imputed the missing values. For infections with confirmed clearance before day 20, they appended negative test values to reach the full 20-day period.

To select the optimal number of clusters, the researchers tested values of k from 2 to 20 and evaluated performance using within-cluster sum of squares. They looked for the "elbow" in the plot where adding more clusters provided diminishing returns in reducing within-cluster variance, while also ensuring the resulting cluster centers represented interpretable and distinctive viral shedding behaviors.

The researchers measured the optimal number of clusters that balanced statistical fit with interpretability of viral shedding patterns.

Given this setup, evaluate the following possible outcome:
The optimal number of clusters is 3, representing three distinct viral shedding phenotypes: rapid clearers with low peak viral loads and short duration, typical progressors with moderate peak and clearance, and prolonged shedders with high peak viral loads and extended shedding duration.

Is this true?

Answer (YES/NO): NO